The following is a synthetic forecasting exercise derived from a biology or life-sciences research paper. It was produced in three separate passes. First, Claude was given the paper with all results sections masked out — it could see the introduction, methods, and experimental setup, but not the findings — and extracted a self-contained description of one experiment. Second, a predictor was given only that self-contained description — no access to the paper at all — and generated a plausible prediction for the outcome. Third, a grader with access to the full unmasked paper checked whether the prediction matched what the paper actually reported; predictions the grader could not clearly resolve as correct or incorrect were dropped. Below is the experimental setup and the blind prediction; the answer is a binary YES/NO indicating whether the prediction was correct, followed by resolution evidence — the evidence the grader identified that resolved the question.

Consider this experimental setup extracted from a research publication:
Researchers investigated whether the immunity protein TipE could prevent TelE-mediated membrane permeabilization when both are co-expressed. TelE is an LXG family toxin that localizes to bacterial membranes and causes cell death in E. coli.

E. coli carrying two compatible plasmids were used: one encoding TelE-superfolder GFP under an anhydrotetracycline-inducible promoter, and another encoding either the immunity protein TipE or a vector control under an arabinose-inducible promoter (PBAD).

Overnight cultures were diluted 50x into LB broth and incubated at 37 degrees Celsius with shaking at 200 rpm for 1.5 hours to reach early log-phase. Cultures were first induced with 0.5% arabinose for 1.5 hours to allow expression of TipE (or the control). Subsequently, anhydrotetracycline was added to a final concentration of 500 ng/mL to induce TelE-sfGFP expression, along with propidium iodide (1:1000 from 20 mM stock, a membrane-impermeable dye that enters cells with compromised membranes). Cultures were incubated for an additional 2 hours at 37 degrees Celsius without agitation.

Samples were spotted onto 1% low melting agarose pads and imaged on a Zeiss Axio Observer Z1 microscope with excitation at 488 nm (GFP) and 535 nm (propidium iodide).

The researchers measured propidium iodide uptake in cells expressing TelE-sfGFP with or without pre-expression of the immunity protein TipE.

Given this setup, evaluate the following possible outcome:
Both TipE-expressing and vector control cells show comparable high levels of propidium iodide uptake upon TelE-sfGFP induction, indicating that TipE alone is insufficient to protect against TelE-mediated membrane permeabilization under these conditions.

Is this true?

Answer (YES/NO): NO